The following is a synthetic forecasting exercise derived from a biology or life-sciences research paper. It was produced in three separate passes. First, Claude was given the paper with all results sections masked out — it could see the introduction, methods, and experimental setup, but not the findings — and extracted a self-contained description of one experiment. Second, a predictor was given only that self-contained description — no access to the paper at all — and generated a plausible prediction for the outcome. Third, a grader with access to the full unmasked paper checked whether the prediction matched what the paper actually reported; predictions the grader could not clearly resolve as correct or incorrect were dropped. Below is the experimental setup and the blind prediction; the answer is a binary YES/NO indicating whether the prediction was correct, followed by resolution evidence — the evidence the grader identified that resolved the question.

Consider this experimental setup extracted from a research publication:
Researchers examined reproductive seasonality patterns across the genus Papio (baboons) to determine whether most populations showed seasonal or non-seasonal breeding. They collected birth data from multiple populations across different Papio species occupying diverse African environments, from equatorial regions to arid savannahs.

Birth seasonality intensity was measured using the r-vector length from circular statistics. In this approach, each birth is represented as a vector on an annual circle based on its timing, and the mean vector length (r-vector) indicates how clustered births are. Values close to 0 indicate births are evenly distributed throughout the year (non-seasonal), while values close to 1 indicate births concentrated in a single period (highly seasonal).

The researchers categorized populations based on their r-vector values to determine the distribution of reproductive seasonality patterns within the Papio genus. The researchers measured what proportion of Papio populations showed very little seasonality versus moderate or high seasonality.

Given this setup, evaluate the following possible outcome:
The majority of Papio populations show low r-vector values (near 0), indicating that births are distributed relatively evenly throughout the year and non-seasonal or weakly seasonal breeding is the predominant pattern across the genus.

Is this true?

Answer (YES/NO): YES